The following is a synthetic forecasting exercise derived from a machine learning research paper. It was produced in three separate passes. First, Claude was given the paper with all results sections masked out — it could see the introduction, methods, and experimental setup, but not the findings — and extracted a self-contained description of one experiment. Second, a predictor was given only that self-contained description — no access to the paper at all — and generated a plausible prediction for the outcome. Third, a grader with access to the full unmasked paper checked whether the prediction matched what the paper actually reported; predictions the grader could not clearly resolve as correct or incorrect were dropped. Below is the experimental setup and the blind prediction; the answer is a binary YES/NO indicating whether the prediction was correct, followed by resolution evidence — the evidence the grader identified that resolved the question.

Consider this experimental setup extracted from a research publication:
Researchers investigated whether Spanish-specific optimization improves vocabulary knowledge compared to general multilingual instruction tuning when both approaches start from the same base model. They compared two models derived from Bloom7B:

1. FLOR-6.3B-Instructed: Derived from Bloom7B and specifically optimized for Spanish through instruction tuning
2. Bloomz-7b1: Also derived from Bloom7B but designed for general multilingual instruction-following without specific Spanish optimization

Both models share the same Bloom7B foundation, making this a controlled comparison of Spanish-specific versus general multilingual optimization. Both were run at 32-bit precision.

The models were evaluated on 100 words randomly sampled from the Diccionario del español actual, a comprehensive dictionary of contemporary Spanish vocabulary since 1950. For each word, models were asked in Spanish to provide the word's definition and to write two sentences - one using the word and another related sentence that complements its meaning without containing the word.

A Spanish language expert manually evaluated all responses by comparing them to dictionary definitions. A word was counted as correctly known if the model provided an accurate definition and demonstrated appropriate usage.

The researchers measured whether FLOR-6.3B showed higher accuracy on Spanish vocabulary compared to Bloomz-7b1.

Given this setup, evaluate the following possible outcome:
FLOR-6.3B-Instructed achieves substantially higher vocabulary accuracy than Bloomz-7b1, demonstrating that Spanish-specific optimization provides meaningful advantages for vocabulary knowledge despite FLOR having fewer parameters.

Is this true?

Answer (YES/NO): NO